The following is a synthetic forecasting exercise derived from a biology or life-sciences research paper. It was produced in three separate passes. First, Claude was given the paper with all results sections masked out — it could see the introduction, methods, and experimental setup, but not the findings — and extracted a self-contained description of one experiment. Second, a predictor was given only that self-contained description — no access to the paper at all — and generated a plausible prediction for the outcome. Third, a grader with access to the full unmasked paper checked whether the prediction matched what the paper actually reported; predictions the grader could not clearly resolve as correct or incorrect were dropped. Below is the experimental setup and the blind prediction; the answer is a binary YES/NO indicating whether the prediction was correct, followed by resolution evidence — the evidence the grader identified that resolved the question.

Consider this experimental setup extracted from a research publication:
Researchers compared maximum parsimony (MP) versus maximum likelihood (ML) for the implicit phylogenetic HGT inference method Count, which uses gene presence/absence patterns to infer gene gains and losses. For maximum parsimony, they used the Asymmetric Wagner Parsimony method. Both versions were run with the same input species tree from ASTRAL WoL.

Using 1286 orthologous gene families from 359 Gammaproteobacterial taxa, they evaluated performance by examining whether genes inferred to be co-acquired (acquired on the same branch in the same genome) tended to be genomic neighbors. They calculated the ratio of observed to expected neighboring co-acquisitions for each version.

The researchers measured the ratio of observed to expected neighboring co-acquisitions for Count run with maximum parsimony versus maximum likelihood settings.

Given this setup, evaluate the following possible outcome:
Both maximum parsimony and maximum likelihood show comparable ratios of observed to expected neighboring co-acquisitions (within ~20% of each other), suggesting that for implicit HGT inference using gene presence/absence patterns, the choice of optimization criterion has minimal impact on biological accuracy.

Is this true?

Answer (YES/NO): NO